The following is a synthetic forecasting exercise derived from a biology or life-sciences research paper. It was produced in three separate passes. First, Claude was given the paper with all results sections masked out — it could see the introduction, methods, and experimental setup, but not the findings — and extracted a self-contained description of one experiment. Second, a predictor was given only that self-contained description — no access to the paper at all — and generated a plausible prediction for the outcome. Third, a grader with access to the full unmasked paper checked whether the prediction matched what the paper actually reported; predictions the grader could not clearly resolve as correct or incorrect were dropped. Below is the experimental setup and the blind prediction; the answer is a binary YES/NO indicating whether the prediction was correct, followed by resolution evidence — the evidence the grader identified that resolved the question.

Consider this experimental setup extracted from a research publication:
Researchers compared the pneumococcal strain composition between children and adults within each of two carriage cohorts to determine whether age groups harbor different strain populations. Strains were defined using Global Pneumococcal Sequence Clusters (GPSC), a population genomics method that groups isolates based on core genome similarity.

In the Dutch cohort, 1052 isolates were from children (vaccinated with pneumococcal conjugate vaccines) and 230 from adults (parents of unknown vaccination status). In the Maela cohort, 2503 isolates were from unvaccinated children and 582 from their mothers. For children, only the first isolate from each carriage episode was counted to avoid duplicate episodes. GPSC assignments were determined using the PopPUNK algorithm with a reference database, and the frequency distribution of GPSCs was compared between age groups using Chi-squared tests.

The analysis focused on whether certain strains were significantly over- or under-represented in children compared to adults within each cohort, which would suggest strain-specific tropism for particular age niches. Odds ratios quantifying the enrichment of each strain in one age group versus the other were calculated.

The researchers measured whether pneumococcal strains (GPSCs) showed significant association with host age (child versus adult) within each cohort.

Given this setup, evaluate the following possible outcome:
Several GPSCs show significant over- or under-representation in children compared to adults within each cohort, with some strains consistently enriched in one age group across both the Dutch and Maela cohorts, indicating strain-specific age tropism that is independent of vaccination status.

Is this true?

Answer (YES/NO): NO